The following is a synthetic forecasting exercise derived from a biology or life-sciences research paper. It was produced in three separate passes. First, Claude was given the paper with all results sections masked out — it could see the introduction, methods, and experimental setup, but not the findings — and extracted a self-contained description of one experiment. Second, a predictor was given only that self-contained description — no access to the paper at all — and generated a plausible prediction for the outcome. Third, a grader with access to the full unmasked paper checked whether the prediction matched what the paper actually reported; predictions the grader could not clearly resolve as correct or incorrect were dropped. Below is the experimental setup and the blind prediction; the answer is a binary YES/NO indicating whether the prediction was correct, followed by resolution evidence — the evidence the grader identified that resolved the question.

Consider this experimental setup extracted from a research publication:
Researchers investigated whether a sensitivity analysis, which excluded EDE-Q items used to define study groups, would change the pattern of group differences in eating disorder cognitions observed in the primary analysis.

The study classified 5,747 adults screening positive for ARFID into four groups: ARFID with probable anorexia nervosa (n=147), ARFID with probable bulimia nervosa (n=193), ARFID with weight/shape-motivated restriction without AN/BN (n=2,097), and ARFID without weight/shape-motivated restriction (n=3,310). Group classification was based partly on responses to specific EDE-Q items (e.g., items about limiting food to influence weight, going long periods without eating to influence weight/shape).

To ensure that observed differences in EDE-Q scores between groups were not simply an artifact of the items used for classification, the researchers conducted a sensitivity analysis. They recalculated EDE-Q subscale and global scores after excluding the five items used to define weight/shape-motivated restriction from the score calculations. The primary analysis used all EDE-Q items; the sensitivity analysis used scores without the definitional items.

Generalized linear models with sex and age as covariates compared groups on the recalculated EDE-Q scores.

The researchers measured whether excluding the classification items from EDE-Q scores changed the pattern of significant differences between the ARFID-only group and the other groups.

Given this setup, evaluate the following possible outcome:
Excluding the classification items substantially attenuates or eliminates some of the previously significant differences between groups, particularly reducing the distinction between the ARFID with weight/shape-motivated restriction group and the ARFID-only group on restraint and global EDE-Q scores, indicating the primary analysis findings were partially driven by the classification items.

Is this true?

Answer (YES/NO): NO